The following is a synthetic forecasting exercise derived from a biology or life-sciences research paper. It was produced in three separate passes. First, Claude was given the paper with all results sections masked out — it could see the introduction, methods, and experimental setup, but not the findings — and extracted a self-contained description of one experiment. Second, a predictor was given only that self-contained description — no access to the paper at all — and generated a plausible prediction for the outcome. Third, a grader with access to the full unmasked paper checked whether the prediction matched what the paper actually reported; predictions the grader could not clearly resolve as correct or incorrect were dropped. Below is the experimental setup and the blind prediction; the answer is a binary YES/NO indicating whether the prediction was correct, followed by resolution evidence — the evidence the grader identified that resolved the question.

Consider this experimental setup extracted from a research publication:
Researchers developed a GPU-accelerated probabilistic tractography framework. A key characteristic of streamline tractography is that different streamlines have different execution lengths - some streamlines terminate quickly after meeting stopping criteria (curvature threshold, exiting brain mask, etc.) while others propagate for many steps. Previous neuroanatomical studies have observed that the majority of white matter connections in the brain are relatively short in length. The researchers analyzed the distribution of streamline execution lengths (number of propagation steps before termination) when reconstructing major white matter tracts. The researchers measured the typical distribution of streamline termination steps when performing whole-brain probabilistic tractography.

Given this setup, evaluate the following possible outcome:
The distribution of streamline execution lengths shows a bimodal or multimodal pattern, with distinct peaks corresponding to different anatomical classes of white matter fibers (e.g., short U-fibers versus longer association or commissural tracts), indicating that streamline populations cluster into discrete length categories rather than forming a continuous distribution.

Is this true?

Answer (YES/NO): NO